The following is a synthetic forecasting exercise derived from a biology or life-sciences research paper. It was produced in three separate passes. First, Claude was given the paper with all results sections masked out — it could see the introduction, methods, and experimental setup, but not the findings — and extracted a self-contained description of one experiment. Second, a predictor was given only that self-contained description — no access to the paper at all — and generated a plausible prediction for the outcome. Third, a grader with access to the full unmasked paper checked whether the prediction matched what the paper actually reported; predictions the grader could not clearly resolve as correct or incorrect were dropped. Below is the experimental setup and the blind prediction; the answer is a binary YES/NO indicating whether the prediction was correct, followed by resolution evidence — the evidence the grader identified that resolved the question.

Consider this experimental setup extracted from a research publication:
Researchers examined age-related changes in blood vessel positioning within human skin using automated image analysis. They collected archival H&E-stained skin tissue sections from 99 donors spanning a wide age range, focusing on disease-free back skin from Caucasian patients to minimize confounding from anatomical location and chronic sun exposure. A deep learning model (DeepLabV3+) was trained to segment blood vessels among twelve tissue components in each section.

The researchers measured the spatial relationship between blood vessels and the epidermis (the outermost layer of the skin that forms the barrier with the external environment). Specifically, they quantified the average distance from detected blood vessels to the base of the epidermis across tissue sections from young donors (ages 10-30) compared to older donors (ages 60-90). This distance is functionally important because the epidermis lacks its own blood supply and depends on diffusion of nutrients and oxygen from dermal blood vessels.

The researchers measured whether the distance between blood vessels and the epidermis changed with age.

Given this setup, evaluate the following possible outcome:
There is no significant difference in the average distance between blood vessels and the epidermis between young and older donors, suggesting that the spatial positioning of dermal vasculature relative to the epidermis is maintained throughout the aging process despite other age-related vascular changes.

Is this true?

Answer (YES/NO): NO